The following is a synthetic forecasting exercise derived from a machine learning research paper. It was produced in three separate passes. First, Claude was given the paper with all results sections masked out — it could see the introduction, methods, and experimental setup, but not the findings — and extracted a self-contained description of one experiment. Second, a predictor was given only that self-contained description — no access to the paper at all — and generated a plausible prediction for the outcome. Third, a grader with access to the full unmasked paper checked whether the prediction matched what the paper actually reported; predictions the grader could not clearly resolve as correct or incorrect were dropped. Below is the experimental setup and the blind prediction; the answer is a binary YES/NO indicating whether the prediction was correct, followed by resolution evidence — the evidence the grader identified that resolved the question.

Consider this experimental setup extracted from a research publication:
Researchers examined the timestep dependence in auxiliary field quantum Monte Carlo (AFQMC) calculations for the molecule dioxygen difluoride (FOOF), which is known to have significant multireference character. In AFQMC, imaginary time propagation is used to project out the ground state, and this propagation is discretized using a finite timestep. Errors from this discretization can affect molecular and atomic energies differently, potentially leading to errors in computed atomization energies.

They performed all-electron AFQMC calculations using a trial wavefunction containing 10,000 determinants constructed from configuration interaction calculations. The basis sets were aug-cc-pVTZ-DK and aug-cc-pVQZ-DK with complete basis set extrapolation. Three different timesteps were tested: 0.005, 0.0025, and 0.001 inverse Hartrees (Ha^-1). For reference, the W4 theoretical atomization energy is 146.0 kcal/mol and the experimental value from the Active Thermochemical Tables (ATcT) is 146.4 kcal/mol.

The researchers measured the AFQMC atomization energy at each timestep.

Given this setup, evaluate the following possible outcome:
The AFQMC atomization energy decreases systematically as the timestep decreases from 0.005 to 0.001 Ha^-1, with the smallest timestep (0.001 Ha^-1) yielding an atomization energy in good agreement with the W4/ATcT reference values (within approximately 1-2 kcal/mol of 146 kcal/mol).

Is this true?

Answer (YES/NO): NO